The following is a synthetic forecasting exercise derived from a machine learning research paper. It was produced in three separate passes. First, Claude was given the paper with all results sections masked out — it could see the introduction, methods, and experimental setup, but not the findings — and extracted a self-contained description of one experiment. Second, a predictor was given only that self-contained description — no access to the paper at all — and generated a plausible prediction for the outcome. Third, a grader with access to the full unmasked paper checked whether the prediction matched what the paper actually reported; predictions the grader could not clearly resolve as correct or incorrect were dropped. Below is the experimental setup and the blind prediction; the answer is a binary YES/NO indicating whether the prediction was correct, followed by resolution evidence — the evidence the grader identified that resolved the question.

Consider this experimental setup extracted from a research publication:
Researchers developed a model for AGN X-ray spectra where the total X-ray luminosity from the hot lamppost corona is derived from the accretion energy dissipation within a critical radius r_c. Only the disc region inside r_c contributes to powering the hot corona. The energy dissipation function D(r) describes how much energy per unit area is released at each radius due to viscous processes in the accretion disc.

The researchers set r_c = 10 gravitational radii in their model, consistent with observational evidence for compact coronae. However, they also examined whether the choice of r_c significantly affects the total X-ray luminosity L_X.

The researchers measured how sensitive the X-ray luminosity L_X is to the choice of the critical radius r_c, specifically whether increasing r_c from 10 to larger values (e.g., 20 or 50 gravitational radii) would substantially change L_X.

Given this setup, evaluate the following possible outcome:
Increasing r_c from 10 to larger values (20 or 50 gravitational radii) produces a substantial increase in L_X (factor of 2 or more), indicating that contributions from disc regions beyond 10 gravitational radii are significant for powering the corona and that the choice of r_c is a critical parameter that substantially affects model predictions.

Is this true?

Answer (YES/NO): NO